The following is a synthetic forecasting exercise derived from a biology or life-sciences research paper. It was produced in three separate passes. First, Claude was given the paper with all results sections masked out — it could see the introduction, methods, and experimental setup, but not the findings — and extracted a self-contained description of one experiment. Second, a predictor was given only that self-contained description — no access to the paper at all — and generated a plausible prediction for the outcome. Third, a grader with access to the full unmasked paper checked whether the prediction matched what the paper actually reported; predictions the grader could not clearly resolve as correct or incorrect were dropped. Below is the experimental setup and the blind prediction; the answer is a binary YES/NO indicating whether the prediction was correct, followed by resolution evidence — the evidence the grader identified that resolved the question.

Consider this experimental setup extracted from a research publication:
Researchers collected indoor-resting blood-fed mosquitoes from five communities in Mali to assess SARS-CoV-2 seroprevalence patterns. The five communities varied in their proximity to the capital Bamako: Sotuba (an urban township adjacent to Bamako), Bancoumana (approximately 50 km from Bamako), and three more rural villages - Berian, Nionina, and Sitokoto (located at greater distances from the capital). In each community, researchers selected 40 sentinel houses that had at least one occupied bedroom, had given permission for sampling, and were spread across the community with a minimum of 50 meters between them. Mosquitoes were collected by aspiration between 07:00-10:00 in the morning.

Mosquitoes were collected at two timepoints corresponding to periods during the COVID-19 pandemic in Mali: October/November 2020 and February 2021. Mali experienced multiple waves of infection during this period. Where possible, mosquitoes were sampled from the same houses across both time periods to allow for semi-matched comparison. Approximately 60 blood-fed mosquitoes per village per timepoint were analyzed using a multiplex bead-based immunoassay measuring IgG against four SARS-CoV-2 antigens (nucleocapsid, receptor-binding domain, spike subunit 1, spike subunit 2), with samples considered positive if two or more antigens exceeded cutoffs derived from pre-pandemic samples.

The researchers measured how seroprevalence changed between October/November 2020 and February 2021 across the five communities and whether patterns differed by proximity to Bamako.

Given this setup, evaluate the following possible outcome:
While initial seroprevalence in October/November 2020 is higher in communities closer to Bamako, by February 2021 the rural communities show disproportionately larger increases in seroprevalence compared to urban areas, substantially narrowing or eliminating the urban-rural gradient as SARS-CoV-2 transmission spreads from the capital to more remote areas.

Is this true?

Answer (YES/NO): NO